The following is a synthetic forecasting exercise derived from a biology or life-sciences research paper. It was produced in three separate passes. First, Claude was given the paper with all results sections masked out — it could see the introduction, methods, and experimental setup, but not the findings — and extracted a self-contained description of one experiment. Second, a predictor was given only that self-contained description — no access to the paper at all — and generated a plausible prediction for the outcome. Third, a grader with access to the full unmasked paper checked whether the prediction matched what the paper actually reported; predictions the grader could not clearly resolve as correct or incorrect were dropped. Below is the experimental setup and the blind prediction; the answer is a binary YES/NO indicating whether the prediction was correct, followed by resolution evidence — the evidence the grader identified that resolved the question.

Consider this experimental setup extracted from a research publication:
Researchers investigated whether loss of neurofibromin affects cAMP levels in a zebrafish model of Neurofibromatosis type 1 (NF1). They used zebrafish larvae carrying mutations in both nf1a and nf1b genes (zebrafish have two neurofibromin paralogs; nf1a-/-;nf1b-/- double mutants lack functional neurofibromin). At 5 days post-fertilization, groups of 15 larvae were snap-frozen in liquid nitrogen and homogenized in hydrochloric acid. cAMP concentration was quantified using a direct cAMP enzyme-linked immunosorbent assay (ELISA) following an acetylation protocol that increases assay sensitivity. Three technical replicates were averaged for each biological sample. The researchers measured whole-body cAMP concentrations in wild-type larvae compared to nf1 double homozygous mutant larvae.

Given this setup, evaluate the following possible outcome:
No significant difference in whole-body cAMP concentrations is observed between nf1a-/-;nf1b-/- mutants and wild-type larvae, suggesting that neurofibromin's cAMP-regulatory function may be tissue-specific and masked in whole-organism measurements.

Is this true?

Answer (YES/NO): NO